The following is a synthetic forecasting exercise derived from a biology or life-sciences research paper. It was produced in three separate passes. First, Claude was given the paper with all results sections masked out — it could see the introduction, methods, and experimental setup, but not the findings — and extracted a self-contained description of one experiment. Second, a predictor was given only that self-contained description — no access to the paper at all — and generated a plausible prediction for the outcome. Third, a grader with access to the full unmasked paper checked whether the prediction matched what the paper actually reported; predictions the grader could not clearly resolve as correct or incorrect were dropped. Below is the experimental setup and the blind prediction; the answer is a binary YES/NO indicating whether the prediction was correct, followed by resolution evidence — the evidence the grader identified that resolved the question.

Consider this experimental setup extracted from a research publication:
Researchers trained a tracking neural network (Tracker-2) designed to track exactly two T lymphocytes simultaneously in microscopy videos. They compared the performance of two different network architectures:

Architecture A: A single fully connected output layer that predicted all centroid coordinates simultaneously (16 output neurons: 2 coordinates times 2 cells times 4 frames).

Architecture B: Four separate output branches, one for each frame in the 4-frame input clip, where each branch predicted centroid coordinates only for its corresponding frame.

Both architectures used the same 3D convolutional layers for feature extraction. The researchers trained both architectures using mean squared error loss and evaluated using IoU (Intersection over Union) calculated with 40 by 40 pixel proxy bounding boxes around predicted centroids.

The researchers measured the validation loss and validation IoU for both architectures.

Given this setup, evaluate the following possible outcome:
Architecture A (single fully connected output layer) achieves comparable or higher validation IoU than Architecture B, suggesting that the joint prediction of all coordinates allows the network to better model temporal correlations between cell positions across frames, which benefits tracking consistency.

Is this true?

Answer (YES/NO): NO